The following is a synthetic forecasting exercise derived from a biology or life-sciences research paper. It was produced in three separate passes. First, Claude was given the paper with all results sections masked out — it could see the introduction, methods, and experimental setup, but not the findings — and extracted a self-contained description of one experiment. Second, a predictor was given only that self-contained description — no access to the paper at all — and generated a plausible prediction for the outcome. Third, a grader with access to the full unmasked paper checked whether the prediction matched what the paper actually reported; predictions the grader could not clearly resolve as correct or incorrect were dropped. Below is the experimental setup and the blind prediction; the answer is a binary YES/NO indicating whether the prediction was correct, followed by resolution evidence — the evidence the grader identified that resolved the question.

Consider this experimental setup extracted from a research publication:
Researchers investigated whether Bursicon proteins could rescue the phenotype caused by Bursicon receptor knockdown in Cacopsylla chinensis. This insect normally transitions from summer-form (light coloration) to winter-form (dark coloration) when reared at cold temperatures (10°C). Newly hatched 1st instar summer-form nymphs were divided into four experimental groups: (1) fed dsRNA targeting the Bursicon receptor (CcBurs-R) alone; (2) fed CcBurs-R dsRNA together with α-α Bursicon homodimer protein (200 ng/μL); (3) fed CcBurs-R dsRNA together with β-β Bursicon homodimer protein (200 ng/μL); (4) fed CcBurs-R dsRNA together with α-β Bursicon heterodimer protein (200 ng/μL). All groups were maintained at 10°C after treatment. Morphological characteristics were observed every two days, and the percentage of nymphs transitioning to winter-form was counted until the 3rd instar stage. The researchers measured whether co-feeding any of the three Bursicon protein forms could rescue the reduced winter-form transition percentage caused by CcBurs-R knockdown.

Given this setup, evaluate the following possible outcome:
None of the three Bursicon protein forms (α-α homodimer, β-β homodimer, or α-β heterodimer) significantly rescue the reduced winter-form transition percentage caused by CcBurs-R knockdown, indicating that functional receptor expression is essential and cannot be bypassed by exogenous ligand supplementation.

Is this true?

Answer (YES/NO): NO